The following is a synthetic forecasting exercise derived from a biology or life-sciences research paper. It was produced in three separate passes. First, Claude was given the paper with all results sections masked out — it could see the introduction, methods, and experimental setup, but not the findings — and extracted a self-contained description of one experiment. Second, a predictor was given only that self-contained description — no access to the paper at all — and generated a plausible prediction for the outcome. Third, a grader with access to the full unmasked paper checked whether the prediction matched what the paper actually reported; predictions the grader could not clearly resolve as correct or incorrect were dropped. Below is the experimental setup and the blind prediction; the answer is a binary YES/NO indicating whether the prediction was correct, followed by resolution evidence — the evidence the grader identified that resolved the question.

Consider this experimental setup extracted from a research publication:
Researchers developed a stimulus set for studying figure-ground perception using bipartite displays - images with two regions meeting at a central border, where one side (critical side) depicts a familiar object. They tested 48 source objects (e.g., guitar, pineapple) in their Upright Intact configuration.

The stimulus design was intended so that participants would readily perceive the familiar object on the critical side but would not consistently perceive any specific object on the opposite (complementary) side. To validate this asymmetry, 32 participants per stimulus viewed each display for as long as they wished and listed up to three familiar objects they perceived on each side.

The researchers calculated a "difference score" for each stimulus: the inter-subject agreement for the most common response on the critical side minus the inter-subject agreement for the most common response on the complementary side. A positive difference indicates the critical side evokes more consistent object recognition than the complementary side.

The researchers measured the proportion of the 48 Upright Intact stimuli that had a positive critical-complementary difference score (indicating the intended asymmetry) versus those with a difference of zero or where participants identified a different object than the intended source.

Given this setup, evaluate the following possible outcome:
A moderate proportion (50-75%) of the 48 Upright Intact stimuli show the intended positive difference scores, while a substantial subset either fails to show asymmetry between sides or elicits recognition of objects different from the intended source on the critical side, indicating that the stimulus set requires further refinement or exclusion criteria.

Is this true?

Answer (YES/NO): NO